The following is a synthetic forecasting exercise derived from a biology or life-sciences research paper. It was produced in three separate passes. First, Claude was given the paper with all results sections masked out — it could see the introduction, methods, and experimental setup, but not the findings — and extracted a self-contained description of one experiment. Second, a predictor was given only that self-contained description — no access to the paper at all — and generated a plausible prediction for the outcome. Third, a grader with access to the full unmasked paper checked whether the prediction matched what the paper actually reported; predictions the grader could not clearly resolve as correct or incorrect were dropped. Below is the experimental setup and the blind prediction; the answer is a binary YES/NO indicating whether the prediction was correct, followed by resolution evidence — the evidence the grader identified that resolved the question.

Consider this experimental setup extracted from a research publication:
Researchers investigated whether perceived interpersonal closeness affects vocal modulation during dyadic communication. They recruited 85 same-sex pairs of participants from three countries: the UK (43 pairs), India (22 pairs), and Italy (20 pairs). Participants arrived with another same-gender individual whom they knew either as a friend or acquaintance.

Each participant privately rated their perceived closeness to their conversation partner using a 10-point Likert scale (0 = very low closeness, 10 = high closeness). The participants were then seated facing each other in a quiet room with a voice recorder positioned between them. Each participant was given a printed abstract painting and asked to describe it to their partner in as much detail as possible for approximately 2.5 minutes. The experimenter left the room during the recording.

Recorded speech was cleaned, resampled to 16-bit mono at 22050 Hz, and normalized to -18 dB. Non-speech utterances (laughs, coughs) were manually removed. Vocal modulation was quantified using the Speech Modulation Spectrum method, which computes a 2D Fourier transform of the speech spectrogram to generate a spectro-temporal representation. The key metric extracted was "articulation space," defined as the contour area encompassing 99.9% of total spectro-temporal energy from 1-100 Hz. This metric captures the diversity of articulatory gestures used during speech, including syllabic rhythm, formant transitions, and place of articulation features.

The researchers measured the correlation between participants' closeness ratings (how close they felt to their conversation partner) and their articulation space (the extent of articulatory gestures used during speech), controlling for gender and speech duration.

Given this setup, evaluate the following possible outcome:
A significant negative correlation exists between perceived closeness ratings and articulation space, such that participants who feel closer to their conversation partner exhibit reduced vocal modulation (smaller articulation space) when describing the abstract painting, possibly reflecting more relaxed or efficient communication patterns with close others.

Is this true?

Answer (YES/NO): NO